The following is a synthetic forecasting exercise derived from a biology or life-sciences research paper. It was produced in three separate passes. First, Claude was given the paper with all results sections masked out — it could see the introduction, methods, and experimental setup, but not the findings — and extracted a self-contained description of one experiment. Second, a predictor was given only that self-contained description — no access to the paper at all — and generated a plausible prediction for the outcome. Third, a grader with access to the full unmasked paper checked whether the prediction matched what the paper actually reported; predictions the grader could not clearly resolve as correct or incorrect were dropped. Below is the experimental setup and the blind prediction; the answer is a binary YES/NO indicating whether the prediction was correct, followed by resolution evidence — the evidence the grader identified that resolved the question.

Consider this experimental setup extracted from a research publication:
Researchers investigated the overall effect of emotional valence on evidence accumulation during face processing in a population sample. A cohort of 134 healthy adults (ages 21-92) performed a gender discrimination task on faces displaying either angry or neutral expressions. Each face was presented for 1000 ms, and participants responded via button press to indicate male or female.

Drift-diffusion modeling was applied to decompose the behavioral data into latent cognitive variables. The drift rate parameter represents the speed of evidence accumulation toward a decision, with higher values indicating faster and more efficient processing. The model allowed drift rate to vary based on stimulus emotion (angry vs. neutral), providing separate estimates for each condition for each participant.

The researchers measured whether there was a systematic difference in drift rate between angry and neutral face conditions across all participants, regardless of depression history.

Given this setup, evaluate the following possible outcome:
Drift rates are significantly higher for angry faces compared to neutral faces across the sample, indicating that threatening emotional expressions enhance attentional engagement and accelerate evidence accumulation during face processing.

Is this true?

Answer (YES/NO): NO